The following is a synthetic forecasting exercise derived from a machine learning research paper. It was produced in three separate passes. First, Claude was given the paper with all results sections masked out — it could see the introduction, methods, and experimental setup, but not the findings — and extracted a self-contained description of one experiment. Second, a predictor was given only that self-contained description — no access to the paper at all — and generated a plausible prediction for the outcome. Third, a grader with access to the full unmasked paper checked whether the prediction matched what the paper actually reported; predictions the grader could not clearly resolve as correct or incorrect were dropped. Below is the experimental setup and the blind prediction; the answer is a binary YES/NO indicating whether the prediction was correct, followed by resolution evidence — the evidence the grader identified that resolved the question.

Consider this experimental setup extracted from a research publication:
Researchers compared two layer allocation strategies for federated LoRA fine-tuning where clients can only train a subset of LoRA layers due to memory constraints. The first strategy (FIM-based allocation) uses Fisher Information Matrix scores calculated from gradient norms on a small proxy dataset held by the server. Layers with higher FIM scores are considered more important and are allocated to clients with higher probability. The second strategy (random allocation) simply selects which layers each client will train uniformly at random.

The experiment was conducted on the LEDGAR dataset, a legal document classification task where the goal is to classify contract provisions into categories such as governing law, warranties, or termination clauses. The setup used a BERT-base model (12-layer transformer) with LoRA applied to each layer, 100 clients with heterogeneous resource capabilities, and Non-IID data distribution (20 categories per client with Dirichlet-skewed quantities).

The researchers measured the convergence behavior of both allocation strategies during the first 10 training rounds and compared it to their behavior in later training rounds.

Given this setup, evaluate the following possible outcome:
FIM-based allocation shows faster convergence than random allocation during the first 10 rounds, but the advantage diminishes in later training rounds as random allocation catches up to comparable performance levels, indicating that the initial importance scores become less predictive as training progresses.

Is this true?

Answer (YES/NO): NO